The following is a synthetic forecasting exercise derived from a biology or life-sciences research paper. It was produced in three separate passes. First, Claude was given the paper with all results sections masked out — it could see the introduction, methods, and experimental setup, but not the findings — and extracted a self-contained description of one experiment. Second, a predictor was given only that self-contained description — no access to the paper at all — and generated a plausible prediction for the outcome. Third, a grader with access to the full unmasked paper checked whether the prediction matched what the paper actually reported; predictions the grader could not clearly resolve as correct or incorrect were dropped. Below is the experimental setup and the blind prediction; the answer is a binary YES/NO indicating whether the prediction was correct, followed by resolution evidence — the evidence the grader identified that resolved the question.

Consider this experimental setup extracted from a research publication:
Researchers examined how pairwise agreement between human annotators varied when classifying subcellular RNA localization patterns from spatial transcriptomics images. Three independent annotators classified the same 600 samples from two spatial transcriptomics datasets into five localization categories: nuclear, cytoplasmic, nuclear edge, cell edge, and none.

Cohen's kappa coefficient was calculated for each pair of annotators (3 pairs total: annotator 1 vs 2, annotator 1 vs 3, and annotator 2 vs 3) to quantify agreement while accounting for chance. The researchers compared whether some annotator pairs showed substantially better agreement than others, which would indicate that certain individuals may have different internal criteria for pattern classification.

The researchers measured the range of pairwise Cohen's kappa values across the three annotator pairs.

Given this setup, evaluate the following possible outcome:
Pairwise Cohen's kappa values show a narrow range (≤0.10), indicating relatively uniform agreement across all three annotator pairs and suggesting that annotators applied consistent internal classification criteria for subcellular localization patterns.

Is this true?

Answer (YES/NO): YES